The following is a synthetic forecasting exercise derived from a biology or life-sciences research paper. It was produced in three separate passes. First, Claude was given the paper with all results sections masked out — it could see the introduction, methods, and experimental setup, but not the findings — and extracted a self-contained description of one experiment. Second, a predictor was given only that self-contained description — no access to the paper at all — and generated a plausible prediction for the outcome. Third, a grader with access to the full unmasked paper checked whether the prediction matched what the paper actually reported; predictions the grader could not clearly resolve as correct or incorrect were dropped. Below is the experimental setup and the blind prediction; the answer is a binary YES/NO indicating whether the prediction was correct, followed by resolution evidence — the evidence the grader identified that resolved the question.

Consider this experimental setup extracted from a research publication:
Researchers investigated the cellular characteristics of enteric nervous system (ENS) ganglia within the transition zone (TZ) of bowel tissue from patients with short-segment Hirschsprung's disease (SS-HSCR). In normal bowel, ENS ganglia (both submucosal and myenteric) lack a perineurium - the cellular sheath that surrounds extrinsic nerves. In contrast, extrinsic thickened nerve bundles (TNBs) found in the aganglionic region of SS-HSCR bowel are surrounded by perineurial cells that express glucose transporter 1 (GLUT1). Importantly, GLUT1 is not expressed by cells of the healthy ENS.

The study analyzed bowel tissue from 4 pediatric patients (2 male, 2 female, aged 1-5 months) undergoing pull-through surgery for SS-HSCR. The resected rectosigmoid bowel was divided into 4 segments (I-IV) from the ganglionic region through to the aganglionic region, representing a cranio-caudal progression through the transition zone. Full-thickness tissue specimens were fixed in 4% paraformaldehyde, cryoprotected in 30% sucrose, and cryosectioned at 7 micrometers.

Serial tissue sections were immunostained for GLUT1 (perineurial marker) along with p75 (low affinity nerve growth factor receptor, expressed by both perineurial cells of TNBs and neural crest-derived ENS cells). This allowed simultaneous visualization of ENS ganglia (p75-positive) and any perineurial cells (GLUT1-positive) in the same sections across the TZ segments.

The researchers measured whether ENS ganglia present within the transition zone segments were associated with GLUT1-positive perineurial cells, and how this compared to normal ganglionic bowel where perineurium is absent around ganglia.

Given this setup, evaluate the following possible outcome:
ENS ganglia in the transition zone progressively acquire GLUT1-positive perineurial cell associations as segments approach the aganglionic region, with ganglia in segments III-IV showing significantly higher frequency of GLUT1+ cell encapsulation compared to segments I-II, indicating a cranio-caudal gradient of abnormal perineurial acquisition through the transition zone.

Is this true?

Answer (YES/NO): NO